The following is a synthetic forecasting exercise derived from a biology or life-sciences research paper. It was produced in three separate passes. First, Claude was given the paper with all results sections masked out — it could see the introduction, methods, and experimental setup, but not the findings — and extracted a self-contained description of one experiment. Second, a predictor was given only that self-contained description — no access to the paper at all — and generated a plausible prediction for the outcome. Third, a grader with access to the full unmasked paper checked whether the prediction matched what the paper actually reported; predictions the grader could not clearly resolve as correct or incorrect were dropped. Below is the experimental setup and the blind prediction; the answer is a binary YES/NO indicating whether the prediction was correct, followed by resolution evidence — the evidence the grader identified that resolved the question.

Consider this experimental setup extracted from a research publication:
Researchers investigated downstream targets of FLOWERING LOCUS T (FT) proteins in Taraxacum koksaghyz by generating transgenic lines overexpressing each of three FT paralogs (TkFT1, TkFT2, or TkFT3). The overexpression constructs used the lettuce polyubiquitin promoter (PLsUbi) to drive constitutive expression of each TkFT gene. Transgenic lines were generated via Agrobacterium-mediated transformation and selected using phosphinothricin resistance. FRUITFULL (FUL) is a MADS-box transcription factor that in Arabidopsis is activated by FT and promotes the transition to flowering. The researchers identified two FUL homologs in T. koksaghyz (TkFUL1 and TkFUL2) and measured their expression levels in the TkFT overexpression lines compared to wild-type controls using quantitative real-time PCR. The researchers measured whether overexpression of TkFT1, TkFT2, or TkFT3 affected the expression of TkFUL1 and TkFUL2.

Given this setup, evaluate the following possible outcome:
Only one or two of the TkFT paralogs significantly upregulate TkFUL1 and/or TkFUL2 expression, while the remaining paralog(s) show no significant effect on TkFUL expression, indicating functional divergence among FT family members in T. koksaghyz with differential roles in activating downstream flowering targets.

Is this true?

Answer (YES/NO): NO